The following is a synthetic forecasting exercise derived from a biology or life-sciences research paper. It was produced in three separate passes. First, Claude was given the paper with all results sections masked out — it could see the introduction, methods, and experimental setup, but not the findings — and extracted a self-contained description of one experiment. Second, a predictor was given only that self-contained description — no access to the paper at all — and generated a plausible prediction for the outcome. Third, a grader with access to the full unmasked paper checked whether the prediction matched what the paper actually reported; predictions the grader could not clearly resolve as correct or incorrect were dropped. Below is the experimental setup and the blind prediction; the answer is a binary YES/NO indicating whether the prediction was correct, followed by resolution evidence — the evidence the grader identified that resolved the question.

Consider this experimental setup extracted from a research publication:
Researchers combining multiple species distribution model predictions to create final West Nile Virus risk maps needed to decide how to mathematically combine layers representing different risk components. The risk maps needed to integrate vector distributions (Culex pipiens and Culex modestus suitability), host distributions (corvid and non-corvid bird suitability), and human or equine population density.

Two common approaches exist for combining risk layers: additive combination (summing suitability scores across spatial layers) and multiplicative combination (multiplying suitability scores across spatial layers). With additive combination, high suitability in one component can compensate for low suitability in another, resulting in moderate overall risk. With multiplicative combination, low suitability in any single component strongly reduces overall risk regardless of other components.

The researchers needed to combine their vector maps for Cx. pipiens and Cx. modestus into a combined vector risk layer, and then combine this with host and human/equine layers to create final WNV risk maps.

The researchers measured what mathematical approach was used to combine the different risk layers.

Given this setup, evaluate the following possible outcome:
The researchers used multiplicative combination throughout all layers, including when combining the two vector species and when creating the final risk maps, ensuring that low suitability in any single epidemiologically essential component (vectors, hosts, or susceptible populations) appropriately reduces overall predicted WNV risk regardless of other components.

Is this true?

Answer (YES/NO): NO